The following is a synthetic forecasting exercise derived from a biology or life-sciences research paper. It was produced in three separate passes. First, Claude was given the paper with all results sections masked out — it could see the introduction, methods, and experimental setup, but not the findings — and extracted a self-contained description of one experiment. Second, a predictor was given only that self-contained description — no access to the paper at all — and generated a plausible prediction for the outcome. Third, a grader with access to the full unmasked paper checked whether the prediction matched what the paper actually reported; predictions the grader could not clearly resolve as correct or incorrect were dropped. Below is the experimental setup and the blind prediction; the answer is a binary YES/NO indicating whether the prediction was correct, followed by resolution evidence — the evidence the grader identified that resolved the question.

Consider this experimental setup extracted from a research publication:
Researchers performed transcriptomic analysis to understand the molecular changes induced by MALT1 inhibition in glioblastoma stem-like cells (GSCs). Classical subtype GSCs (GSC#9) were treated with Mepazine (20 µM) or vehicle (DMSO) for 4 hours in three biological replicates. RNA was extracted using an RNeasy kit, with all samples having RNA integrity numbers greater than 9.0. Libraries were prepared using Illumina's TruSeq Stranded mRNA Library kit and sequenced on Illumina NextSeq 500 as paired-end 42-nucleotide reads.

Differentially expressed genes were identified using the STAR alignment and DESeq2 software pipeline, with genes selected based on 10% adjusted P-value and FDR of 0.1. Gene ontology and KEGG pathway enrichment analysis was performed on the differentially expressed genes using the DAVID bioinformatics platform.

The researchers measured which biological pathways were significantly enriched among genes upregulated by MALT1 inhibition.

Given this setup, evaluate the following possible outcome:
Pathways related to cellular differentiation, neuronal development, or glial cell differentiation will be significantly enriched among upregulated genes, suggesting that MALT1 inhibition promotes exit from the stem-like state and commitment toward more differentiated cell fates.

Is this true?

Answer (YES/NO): NO